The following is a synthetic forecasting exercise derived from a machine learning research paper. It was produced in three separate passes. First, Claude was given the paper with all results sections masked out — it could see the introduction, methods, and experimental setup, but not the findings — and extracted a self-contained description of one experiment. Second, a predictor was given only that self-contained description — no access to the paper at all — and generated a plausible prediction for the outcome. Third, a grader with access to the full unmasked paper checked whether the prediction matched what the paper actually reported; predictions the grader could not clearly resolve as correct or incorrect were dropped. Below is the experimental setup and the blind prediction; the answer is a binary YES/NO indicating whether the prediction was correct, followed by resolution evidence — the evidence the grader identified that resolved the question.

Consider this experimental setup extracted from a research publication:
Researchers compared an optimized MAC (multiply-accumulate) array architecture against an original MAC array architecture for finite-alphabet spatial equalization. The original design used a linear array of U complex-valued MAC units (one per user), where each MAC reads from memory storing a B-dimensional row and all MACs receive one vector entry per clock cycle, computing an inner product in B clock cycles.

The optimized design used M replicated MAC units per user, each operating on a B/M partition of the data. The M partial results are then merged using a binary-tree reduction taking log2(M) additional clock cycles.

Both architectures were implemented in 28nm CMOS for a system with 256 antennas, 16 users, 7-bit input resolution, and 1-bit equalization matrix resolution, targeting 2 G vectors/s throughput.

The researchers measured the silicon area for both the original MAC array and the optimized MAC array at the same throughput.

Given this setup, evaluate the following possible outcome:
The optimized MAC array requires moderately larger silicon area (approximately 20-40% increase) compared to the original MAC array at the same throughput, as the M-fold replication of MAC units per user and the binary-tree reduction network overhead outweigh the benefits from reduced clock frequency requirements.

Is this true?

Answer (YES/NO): NO